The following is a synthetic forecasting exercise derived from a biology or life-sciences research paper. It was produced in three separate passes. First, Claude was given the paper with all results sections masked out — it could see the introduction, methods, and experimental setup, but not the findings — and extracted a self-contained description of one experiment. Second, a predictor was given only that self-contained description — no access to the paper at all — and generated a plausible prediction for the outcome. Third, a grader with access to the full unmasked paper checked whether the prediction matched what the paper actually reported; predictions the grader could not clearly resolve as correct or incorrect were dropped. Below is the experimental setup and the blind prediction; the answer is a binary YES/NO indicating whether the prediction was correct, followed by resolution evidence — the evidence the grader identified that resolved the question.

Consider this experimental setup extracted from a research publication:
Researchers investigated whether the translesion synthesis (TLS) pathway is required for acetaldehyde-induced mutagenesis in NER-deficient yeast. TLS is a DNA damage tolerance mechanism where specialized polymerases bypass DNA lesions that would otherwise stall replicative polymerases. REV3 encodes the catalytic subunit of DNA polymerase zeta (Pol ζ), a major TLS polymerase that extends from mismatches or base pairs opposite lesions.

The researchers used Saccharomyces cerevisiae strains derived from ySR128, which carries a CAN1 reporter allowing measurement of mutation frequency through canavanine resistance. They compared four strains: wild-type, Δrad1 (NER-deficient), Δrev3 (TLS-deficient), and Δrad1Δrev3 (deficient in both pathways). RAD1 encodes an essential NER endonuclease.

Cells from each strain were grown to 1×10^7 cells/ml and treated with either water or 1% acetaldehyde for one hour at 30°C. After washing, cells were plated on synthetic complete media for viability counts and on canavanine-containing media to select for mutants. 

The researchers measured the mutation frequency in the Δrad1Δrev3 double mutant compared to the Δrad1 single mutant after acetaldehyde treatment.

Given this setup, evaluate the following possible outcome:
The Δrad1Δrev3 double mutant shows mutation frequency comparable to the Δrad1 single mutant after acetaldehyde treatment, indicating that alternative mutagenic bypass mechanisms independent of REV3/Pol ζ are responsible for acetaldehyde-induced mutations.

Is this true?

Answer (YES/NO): NO